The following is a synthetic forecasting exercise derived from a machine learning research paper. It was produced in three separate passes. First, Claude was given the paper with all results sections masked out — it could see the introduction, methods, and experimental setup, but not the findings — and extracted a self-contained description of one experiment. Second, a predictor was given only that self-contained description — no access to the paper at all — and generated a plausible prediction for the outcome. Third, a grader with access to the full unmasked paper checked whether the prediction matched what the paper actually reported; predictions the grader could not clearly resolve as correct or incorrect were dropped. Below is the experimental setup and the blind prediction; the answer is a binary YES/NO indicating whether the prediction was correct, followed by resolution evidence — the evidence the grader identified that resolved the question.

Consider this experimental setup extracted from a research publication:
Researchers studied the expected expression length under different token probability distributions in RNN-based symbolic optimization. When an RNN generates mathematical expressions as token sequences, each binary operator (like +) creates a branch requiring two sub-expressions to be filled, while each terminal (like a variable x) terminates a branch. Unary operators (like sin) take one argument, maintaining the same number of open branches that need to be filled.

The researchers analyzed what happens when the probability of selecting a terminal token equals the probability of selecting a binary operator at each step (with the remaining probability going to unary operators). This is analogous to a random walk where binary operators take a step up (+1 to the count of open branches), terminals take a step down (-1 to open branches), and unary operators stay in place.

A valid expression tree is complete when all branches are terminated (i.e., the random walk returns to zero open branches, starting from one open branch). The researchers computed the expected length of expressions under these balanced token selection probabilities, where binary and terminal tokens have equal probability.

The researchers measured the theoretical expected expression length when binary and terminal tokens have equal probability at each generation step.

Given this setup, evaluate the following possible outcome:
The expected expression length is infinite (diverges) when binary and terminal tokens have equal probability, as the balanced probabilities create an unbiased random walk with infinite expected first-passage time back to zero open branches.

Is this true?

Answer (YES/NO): YES